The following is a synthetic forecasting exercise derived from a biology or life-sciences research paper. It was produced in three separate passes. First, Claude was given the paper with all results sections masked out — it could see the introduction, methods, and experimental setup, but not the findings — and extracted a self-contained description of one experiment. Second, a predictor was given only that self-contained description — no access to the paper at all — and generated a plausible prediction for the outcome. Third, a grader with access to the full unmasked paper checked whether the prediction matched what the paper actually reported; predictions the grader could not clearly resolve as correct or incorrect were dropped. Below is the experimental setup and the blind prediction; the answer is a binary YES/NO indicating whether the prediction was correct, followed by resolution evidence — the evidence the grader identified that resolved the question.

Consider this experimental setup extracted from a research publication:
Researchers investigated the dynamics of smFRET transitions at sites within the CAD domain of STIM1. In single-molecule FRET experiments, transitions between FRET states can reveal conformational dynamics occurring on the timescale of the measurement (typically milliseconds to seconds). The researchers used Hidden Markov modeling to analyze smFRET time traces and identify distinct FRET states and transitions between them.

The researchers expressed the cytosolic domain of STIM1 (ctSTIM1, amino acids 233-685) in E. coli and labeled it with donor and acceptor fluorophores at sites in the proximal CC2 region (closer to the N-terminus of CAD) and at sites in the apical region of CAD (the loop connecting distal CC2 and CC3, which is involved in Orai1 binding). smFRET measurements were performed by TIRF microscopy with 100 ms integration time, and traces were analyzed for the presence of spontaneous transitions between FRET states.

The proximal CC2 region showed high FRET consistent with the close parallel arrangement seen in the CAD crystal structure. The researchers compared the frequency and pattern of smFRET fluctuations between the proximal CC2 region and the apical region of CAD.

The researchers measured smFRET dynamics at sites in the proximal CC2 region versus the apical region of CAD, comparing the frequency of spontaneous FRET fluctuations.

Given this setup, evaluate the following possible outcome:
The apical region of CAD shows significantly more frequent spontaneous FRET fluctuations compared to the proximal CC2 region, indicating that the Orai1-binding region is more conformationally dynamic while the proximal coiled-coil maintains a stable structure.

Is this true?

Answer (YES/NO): YES